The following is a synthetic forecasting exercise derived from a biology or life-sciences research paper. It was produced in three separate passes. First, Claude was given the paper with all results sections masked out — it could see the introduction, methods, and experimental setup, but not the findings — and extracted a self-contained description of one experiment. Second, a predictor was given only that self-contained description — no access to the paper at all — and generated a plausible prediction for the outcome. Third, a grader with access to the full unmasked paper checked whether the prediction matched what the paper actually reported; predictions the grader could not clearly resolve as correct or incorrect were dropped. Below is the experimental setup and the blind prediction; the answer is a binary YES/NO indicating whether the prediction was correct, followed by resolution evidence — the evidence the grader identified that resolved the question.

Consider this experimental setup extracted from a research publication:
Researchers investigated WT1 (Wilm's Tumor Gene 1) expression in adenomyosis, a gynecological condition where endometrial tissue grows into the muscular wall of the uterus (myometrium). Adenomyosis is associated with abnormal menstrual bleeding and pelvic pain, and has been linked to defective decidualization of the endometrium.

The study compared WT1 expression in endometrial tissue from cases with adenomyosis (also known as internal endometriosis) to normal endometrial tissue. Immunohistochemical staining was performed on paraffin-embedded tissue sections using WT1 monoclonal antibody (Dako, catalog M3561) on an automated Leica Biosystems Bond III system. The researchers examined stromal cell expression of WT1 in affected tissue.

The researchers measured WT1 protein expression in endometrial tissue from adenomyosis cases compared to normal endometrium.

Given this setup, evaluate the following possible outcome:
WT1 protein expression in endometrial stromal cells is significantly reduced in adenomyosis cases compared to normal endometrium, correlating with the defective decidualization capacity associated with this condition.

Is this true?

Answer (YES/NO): YES